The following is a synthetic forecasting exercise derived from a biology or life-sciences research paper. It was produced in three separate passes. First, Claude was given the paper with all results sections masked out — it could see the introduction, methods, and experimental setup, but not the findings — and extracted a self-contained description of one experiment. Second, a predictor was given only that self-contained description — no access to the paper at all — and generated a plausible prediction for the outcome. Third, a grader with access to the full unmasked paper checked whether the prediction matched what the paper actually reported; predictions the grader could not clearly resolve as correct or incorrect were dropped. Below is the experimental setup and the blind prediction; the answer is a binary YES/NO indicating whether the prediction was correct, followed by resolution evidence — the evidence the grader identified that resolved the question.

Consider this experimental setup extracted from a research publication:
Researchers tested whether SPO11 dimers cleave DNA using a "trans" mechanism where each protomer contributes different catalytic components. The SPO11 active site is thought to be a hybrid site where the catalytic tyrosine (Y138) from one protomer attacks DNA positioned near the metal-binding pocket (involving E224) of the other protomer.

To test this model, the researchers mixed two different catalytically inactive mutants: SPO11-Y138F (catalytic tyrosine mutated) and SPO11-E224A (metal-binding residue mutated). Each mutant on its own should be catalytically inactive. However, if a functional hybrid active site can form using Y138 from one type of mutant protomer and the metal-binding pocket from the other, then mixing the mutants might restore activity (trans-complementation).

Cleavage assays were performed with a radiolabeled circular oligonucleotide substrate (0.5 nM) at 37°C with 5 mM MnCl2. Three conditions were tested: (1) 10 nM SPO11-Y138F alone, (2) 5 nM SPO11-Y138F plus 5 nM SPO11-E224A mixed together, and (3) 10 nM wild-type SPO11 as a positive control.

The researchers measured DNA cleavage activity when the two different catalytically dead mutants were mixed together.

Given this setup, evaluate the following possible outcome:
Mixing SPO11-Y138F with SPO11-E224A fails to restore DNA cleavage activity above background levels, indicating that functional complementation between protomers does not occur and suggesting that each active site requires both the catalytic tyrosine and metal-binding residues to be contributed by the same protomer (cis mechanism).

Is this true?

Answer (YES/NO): NO